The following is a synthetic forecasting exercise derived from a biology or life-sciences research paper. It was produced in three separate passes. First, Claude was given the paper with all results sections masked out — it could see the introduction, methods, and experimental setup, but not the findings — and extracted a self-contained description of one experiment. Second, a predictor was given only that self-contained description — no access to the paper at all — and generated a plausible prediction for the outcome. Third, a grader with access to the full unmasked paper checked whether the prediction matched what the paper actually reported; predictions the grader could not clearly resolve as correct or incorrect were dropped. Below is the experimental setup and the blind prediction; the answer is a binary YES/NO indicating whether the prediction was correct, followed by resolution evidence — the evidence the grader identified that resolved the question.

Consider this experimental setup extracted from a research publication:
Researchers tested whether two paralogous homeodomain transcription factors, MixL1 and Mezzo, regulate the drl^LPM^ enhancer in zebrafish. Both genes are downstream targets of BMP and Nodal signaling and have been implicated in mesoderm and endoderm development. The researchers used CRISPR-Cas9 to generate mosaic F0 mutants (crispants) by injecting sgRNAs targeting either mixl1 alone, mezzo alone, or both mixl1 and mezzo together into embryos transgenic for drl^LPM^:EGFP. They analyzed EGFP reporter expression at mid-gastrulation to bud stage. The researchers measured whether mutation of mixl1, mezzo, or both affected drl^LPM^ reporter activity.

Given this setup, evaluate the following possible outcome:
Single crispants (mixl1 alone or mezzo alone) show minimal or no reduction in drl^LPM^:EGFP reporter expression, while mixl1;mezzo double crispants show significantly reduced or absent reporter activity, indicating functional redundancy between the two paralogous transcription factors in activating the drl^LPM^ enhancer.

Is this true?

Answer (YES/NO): NO